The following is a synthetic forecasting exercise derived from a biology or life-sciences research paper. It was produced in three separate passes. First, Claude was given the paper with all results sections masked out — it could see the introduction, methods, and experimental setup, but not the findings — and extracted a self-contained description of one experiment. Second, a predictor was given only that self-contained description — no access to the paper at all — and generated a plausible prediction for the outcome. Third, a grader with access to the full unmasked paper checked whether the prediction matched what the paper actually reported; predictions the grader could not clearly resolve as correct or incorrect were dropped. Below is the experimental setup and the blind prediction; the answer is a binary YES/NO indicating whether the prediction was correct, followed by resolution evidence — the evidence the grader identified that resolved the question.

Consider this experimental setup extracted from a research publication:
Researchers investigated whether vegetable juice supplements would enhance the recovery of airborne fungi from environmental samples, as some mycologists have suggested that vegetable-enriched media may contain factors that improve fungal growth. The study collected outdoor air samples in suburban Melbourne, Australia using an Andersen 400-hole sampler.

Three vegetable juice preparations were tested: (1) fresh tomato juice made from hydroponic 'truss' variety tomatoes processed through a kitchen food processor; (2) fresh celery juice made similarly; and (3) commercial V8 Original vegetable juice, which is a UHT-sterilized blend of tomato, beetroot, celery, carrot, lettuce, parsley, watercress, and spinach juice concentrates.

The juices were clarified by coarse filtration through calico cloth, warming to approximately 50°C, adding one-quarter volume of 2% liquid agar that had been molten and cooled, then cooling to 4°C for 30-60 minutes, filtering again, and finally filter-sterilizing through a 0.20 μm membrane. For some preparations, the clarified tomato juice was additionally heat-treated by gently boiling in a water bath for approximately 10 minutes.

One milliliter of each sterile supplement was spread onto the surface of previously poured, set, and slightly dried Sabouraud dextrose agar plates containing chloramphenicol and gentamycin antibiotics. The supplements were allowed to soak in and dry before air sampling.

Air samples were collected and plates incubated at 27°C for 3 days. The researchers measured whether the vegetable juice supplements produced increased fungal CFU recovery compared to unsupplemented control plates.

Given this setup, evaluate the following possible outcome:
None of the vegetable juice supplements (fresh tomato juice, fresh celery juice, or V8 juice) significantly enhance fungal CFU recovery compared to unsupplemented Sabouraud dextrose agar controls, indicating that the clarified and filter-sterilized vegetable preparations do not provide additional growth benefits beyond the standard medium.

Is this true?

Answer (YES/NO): YES